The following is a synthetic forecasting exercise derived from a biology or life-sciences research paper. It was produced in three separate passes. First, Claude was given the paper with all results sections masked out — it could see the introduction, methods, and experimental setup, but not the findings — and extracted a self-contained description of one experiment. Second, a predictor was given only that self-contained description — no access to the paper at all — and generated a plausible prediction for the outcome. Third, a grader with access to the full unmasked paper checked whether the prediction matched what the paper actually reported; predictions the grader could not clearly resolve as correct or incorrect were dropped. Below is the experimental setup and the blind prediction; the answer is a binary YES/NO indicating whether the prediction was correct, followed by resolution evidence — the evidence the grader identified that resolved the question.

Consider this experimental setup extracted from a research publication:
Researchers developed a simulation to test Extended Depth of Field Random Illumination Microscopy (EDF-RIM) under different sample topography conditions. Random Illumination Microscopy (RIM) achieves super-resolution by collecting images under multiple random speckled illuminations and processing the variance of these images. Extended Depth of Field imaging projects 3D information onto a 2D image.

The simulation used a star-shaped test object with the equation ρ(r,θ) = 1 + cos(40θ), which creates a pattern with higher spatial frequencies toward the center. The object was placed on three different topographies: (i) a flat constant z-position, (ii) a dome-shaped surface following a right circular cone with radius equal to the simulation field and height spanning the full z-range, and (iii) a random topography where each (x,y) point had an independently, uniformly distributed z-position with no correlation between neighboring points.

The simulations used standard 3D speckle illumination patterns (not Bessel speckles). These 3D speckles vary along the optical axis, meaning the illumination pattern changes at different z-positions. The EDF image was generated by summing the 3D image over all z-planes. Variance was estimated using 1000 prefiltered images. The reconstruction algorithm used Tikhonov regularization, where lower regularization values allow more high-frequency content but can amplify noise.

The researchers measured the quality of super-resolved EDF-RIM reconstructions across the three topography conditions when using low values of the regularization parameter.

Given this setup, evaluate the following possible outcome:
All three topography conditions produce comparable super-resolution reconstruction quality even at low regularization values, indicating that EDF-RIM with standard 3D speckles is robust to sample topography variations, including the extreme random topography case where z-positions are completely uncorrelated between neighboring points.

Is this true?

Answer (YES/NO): NO